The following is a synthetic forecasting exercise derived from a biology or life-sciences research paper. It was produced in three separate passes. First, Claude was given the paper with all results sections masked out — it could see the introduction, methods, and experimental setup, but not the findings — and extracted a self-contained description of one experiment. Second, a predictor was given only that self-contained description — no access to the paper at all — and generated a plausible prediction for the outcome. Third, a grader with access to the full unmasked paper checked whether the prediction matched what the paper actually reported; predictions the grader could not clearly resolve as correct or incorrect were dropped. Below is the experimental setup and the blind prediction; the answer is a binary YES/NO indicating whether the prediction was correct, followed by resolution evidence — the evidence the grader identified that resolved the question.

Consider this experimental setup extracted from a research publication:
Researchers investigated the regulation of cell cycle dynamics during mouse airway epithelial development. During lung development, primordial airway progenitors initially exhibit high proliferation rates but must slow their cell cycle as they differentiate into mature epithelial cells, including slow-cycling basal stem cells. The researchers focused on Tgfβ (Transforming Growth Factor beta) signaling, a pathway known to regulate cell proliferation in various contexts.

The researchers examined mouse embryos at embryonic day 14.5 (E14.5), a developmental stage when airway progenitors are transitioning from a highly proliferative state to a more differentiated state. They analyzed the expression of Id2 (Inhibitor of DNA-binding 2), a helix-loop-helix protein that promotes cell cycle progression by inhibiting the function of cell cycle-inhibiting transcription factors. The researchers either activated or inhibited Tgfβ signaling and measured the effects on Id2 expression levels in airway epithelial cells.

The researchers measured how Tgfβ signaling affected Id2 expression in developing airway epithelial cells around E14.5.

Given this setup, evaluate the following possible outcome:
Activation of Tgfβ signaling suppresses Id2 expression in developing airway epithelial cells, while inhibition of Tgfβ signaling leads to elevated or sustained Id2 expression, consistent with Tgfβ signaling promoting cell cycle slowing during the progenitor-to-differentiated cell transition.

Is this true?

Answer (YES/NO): YES